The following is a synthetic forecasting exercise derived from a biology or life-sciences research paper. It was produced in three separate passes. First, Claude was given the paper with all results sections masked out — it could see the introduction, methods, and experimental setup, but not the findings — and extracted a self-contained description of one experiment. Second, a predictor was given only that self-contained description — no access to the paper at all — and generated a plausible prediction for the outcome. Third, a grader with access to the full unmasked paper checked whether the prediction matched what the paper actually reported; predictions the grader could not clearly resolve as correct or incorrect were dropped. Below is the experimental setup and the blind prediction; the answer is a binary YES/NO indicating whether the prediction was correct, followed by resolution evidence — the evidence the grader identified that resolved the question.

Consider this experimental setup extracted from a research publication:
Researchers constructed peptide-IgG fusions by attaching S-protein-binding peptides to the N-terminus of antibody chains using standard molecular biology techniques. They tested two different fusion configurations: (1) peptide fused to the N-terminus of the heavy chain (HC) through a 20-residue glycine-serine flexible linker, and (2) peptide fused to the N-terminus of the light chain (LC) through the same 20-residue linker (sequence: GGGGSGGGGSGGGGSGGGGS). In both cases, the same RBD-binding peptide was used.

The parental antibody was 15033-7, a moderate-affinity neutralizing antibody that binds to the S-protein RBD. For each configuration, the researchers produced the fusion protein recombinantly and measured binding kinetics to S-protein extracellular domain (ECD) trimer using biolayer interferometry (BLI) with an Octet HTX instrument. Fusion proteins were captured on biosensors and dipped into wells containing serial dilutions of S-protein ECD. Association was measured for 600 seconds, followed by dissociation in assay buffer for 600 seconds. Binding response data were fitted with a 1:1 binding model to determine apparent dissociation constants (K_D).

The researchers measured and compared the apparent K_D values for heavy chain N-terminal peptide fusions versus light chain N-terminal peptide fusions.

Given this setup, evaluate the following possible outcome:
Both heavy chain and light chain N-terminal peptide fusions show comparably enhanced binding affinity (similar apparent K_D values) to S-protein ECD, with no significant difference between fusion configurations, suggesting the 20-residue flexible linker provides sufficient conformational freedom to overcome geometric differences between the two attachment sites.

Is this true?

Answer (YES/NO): NO